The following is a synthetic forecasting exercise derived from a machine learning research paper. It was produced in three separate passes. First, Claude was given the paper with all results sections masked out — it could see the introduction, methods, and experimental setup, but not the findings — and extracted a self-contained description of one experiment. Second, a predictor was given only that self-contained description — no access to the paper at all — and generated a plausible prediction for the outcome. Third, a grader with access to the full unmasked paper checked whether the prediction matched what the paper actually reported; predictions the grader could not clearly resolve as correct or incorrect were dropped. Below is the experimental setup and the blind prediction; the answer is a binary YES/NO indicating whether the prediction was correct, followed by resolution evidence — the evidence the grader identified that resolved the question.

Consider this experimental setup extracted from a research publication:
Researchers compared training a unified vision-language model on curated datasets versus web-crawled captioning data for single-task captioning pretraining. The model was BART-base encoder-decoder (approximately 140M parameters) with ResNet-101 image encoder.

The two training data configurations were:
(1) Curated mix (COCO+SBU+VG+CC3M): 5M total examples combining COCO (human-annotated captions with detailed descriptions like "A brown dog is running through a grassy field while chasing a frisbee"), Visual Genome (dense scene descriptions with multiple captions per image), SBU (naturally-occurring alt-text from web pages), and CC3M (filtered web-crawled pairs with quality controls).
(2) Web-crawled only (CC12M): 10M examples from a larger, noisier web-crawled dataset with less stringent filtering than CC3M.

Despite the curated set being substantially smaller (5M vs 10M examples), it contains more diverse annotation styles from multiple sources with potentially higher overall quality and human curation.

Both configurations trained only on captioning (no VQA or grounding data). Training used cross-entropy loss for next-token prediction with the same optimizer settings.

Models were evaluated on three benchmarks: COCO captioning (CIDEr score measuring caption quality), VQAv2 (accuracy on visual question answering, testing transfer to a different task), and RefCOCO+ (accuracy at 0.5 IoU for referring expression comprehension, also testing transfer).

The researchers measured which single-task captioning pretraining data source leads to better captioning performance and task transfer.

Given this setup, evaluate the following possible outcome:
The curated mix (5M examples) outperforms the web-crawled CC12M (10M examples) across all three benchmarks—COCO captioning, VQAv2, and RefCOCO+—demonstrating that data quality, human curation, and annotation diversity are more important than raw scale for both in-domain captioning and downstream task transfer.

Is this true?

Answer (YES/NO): NO